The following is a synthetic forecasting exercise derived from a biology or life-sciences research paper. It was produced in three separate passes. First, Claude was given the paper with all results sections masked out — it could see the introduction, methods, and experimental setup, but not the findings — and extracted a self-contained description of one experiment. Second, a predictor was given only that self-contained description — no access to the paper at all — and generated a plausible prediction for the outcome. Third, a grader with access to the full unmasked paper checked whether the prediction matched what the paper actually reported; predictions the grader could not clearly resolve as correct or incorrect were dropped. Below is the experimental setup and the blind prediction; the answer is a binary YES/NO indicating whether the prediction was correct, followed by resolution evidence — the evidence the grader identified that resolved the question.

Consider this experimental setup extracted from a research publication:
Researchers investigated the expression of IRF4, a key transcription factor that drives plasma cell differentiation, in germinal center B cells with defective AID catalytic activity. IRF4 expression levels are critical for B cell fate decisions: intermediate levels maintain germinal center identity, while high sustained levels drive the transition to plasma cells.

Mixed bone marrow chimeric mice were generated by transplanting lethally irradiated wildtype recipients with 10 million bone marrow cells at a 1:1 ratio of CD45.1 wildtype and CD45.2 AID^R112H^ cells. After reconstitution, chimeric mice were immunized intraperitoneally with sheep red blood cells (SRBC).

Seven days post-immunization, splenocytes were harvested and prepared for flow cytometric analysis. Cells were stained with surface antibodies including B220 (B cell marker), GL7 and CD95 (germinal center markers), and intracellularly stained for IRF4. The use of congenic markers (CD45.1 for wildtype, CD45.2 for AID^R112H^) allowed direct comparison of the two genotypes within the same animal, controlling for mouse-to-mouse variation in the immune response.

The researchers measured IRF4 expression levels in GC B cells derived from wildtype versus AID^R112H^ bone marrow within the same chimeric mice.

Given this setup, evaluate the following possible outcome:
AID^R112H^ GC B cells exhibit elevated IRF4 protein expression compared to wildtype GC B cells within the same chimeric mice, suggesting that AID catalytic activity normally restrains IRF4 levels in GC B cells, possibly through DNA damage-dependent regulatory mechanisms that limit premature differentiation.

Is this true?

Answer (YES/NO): NO